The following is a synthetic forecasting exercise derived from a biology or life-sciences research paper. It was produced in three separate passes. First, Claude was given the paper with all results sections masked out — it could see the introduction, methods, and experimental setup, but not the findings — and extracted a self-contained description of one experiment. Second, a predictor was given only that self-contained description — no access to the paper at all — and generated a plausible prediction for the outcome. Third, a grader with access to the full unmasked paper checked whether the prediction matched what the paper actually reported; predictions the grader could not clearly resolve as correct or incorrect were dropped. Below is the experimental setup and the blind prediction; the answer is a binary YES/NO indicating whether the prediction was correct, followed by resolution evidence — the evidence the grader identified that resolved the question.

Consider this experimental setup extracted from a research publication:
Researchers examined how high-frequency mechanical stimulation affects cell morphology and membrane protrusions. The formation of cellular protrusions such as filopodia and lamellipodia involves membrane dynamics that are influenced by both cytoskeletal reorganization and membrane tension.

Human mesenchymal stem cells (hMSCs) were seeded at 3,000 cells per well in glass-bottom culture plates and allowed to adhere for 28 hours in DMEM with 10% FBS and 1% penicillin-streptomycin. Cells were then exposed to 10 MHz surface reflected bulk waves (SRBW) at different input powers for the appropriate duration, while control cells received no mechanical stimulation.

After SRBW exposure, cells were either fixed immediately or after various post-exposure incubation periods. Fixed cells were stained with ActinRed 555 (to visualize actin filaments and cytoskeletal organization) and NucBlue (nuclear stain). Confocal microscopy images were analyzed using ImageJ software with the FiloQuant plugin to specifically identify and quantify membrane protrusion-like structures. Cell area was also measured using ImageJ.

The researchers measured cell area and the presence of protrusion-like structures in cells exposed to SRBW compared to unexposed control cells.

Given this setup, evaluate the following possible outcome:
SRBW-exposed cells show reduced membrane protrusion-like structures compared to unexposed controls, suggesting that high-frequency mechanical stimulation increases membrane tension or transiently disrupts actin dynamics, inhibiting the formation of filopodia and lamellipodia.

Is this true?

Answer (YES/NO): NO